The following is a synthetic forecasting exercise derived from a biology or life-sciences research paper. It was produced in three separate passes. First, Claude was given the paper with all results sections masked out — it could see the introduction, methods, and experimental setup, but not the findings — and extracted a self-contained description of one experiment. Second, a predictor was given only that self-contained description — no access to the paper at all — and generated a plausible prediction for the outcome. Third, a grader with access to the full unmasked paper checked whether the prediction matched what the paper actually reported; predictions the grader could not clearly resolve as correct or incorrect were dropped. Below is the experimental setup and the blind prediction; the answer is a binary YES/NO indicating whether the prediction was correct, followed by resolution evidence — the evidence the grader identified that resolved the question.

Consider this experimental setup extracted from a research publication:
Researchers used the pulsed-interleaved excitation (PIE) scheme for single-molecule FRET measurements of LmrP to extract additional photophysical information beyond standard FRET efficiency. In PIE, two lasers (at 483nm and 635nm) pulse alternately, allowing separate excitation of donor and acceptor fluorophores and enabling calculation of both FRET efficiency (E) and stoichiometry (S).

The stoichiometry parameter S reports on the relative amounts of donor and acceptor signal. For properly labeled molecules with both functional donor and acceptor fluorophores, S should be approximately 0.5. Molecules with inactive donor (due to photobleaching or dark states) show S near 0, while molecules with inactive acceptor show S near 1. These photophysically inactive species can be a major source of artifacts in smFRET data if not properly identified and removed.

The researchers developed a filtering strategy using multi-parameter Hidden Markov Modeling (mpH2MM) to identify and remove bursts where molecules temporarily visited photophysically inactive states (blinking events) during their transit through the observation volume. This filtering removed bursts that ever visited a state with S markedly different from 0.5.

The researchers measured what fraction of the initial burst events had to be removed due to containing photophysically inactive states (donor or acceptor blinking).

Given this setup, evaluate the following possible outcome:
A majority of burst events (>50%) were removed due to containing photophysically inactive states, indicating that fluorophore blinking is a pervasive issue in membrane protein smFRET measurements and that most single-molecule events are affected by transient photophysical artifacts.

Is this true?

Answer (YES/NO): NO